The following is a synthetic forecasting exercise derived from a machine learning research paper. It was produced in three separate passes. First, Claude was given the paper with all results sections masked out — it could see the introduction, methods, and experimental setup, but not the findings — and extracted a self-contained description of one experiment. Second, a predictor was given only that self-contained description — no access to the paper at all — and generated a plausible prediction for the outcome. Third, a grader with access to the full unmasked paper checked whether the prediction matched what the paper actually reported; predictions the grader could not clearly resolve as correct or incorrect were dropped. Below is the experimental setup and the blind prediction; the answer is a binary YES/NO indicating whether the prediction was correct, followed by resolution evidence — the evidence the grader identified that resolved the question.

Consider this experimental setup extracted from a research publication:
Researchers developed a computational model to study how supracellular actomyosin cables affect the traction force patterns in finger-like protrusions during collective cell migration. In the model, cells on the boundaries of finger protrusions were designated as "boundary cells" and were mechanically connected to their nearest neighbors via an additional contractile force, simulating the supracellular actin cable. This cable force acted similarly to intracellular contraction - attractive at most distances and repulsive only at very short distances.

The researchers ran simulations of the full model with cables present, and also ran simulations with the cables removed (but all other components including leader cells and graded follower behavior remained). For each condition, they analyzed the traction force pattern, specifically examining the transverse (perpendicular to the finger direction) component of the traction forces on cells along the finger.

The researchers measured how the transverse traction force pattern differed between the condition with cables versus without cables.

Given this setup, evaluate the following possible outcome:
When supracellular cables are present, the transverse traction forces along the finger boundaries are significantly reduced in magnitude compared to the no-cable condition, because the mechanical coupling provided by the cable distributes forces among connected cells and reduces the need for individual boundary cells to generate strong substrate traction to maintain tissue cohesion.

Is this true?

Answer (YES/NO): NO